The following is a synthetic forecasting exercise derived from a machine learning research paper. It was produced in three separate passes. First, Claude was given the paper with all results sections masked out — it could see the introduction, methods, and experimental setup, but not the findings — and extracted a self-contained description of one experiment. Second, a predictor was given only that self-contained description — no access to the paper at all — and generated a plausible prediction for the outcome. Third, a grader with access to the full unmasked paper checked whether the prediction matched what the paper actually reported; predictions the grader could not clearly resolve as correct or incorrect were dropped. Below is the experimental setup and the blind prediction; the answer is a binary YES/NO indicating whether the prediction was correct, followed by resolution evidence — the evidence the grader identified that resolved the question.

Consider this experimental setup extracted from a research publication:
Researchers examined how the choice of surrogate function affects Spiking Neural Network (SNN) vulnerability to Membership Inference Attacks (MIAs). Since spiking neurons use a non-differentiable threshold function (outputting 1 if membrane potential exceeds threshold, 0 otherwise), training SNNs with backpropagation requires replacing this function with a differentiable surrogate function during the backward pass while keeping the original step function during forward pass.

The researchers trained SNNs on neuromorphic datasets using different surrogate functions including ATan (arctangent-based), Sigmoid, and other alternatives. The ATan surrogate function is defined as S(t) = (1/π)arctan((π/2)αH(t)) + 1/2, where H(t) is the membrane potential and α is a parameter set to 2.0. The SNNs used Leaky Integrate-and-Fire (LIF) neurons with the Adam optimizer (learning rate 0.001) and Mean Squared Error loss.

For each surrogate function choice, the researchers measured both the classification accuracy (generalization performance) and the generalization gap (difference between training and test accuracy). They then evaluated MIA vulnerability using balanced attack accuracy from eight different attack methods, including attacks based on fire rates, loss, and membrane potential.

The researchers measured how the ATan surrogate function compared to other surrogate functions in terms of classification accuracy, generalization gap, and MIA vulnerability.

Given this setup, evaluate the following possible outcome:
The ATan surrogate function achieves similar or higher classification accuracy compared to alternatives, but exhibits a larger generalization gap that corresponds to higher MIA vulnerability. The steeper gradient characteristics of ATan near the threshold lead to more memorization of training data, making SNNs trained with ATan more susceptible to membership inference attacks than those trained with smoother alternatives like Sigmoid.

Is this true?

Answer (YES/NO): YES